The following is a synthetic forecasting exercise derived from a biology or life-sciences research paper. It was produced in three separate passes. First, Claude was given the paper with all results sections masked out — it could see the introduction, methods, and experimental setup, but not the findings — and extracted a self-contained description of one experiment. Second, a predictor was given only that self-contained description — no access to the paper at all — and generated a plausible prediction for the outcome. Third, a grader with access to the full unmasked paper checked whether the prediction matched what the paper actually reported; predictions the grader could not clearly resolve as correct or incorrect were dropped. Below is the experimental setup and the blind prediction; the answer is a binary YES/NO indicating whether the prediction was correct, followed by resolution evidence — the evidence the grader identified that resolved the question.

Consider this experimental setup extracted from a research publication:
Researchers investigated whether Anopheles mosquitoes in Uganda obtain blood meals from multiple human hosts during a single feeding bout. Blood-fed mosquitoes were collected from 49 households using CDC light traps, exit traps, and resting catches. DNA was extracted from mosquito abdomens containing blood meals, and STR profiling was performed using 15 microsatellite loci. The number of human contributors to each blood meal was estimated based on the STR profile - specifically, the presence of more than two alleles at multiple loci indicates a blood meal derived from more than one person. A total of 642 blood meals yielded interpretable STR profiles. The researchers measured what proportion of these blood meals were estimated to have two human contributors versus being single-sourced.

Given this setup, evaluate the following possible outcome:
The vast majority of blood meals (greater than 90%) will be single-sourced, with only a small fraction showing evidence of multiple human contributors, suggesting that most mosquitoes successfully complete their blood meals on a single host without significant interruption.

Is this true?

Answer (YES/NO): NO